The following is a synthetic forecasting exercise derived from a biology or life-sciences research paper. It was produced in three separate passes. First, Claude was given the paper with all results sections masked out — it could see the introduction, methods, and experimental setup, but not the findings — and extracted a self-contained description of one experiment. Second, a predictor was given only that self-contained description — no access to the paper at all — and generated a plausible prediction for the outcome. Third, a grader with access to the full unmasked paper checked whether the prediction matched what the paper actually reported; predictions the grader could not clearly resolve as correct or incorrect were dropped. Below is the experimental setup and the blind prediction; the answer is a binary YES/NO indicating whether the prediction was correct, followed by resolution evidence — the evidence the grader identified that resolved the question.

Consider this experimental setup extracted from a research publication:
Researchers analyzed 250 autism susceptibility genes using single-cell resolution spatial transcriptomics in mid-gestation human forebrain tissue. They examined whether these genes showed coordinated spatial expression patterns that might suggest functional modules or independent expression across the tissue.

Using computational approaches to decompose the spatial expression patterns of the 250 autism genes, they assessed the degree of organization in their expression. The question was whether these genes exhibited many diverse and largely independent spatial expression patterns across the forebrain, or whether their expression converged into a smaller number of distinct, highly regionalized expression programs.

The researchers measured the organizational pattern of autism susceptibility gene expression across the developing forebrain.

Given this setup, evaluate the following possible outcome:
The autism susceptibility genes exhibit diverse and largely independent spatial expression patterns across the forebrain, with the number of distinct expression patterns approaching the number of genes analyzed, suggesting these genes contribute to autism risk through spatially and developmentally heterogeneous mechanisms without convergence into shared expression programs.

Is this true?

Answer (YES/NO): NO